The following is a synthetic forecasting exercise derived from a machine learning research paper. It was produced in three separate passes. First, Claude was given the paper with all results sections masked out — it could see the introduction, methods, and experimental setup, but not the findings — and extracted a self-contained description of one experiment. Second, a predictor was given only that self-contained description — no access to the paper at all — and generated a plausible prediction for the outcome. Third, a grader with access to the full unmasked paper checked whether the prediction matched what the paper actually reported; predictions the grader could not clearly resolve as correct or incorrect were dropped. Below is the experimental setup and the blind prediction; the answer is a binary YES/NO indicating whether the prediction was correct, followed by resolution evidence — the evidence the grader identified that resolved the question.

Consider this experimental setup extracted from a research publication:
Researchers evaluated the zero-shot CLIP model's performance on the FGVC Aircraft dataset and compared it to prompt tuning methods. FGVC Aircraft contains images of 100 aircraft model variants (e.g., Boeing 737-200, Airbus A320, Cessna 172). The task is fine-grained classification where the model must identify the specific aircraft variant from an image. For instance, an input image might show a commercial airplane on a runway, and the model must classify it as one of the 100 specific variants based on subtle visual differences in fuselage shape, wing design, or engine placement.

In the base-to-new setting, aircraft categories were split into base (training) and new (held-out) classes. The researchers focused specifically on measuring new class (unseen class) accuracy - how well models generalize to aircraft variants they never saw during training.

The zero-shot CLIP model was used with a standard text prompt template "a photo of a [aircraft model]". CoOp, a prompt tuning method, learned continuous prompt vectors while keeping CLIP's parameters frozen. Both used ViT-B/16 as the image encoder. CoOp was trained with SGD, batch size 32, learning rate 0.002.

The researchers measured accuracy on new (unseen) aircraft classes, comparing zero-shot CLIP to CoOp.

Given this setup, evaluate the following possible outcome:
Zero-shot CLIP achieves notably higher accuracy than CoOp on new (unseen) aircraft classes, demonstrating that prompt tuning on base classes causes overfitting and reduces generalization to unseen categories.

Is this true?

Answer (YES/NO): YES